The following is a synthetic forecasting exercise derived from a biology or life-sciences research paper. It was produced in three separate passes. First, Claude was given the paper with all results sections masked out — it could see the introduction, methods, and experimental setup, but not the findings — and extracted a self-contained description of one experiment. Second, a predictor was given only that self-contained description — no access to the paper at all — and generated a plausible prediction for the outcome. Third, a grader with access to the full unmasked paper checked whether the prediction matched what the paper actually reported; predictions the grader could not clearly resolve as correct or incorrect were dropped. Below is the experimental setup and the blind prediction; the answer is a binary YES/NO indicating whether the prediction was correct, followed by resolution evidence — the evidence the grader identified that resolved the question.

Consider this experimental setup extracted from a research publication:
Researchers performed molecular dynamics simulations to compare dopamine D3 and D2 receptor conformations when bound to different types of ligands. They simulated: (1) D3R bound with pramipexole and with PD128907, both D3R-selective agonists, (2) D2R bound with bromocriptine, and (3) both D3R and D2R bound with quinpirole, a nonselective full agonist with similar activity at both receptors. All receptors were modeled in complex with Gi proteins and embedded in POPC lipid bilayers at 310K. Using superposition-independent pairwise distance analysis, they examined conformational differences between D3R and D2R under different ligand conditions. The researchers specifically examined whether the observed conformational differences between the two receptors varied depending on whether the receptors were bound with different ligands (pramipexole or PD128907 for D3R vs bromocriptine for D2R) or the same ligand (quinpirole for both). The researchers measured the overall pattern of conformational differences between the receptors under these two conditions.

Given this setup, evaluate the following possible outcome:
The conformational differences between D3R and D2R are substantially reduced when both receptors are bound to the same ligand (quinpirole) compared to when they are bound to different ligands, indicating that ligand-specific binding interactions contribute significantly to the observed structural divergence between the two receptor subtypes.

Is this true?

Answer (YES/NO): NO